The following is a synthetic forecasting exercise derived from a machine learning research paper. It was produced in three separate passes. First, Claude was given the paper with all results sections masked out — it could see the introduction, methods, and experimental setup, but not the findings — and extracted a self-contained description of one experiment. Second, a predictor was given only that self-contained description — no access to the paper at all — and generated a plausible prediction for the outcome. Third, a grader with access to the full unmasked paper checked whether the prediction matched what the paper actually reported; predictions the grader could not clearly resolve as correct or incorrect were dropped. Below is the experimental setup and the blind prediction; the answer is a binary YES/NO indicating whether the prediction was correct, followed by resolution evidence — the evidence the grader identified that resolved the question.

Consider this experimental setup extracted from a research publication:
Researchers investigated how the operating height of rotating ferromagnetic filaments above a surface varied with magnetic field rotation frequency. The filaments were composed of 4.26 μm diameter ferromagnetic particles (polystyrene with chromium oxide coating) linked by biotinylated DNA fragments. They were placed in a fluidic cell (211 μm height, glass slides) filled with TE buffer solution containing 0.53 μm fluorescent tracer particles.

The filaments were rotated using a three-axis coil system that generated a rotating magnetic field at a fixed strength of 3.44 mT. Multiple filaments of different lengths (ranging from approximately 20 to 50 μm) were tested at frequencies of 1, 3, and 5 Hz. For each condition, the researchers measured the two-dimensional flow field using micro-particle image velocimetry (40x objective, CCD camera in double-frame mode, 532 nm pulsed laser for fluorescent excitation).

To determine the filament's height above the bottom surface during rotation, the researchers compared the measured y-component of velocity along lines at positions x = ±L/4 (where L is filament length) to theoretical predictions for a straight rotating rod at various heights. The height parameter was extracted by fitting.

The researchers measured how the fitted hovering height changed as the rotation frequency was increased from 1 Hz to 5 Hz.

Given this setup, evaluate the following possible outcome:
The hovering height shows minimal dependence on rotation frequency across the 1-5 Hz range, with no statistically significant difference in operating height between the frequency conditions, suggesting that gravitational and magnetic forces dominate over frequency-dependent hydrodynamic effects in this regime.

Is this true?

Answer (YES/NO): NO